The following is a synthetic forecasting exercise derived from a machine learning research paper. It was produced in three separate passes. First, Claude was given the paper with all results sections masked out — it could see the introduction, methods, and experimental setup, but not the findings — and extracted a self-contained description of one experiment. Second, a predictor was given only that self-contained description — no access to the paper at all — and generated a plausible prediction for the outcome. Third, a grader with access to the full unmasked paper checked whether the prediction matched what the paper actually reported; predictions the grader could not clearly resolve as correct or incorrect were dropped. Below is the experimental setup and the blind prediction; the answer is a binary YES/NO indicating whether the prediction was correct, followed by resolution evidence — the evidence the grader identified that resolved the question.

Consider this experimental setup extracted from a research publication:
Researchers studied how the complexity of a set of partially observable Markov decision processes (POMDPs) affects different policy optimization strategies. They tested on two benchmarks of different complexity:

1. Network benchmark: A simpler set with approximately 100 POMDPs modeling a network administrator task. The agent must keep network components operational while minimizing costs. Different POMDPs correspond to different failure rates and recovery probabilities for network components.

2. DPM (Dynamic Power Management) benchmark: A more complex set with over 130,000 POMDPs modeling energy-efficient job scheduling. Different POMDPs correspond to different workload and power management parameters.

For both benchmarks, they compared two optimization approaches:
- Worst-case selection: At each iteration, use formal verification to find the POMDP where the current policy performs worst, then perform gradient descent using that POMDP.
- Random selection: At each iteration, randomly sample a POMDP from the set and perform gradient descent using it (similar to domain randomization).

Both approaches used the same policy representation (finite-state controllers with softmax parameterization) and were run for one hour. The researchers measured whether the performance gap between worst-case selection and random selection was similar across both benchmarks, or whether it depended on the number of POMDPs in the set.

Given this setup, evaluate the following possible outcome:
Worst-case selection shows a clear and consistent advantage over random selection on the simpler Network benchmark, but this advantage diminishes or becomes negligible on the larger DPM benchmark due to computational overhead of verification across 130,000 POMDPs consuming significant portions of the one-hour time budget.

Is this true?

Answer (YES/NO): NO